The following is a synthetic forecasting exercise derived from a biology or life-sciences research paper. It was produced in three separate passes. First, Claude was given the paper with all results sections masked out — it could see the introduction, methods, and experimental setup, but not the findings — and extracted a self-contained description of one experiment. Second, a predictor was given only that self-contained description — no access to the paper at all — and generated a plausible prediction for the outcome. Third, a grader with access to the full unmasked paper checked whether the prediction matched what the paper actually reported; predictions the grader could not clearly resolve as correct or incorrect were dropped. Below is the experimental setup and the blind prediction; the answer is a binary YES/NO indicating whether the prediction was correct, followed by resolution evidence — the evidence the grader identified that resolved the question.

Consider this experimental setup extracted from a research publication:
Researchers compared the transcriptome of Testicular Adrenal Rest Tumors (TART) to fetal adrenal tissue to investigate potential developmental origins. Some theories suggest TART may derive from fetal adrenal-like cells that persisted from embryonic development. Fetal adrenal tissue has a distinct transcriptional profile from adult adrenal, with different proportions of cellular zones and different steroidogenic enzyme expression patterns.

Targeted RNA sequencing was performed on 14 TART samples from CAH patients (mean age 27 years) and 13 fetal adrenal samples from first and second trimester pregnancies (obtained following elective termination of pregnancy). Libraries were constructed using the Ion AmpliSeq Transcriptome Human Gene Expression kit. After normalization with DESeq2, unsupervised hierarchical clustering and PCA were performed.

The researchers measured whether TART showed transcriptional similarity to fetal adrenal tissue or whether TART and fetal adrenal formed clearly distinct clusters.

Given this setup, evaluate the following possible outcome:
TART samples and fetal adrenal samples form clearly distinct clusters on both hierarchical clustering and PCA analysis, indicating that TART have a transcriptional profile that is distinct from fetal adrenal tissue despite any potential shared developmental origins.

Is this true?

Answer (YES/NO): YES